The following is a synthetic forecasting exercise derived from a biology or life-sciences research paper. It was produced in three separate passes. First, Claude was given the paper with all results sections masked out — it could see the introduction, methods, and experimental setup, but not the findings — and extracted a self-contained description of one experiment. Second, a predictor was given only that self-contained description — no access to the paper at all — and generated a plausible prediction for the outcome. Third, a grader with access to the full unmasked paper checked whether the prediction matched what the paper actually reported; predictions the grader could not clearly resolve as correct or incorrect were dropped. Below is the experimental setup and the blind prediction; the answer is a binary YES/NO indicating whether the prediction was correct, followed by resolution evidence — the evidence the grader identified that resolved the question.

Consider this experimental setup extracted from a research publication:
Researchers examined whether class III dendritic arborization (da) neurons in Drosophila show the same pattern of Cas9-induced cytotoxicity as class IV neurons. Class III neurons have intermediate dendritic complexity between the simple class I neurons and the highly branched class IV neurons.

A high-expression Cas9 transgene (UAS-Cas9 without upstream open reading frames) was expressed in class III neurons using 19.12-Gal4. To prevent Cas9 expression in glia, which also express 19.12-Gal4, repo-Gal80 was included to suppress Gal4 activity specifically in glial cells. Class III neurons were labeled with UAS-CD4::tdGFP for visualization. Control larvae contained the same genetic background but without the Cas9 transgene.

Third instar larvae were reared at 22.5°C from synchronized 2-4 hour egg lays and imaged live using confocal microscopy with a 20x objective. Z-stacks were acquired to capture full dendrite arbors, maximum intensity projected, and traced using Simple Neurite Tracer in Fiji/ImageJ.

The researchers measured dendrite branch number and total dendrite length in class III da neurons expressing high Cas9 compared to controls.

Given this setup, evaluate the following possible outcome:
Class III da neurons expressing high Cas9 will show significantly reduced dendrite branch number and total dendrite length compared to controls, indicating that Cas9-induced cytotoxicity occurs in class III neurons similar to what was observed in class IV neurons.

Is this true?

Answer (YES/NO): NO